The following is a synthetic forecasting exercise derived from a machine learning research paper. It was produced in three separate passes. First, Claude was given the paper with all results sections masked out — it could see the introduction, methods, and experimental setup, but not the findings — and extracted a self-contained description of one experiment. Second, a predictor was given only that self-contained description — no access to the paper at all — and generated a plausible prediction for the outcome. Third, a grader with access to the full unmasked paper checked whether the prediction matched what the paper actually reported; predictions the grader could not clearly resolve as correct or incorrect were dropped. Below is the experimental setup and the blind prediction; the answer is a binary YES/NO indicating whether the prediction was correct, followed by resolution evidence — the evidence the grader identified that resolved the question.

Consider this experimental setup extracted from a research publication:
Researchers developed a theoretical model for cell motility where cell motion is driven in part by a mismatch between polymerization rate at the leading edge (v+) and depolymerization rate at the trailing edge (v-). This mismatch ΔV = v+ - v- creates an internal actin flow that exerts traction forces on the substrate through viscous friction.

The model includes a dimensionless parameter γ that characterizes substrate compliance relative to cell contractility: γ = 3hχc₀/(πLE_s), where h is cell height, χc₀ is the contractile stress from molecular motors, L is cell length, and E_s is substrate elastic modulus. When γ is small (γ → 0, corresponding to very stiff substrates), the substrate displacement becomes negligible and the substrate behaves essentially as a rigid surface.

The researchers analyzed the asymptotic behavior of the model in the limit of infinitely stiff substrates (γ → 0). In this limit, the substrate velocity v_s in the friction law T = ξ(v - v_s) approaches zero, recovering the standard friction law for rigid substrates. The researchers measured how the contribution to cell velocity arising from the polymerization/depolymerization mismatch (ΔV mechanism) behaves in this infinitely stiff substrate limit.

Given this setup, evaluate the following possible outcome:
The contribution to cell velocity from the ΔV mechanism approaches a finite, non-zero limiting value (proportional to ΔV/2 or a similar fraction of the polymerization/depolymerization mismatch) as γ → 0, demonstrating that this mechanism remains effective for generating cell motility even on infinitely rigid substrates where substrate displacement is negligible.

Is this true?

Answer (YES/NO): NO